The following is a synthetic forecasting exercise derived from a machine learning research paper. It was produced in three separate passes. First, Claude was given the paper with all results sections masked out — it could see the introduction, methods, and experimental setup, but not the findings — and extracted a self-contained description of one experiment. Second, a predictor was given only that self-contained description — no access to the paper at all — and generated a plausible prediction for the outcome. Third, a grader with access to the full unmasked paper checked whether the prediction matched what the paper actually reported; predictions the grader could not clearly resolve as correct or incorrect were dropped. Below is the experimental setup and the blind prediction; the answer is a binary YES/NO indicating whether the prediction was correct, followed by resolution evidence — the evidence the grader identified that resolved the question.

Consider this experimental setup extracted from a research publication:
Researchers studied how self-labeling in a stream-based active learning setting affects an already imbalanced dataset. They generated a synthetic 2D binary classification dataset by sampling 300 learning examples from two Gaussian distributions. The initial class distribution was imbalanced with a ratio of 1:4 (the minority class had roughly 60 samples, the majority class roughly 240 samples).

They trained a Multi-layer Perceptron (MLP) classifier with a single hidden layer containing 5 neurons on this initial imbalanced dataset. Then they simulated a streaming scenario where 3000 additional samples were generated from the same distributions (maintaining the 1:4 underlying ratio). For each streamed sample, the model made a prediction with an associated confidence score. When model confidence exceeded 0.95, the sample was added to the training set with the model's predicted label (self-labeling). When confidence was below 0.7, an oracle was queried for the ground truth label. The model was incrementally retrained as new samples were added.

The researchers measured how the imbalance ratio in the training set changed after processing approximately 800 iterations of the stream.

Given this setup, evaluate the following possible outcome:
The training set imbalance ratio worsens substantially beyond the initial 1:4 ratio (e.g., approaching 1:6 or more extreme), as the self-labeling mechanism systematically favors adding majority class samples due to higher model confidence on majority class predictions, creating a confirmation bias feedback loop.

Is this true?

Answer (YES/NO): NO